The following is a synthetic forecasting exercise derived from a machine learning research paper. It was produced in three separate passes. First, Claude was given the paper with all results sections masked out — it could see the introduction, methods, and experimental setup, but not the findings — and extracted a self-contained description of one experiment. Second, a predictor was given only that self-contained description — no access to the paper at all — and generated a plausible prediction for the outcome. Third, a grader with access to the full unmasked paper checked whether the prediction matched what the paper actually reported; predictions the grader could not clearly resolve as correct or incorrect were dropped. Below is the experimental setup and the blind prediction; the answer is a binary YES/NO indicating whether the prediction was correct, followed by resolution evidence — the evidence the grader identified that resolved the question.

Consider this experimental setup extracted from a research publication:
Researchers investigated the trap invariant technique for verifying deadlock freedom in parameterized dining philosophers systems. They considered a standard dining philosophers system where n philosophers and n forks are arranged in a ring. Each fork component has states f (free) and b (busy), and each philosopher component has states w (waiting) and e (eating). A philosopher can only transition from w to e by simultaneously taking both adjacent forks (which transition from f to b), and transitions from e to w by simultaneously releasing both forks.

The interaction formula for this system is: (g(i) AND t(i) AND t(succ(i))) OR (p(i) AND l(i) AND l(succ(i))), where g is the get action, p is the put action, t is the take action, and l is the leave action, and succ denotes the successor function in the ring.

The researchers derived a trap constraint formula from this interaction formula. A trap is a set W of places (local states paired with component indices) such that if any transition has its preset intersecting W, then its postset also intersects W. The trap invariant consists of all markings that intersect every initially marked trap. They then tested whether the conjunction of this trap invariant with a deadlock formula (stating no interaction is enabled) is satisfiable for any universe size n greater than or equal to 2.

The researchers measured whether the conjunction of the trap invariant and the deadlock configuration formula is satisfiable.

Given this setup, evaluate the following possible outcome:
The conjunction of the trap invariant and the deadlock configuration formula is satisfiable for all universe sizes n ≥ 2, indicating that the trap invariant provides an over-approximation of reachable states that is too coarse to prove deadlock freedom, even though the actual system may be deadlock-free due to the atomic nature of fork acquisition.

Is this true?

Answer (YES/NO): NO